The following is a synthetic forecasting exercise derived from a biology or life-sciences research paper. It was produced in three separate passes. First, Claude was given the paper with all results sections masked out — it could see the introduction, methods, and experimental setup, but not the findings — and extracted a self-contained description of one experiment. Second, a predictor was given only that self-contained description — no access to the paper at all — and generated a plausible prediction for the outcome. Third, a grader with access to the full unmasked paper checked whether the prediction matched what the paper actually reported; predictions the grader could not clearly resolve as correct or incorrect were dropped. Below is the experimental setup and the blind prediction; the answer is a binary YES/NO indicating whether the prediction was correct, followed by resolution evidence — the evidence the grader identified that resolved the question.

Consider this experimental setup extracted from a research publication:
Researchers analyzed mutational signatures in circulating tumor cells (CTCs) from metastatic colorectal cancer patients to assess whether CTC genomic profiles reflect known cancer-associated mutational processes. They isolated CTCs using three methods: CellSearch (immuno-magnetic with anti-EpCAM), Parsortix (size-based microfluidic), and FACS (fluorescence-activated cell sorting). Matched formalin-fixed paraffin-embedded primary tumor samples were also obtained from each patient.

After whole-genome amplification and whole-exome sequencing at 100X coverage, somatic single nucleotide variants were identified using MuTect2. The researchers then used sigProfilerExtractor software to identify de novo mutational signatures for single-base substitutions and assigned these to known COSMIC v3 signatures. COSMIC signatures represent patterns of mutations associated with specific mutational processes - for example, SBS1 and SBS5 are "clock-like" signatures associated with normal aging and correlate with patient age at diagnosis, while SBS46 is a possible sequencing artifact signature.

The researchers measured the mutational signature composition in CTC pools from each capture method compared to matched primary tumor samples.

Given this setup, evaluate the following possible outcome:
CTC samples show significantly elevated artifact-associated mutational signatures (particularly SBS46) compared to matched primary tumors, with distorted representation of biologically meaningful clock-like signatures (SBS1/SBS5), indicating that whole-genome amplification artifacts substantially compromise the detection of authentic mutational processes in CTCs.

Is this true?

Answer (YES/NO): NO